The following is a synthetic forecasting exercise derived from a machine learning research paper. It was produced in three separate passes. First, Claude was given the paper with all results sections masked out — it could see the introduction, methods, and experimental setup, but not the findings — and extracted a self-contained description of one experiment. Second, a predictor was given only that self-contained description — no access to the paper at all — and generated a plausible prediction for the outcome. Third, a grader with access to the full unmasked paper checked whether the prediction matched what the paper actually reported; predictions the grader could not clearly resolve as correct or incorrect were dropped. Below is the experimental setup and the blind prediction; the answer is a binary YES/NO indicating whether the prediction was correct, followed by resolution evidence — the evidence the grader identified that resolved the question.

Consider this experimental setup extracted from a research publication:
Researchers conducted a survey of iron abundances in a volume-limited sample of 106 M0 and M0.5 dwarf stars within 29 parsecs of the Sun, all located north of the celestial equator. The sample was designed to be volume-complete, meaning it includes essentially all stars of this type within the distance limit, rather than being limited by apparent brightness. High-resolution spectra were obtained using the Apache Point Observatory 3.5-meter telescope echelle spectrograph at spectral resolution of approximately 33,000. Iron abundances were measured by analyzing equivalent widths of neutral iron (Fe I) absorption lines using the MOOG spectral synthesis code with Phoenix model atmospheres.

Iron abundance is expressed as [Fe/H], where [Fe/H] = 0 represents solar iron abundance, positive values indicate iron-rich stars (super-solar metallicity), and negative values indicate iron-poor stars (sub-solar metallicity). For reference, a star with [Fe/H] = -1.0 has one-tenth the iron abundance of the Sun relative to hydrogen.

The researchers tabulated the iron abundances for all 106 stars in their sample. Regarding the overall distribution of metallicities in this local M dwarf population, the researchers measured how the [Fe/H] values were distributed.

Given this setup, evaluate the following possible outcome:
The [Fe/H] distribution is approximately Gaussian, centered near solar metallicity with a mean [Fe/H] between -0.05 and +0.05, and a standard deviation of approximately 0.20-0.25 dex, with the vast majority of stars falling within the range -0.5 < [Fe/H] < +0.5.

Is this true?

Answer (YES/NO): NO